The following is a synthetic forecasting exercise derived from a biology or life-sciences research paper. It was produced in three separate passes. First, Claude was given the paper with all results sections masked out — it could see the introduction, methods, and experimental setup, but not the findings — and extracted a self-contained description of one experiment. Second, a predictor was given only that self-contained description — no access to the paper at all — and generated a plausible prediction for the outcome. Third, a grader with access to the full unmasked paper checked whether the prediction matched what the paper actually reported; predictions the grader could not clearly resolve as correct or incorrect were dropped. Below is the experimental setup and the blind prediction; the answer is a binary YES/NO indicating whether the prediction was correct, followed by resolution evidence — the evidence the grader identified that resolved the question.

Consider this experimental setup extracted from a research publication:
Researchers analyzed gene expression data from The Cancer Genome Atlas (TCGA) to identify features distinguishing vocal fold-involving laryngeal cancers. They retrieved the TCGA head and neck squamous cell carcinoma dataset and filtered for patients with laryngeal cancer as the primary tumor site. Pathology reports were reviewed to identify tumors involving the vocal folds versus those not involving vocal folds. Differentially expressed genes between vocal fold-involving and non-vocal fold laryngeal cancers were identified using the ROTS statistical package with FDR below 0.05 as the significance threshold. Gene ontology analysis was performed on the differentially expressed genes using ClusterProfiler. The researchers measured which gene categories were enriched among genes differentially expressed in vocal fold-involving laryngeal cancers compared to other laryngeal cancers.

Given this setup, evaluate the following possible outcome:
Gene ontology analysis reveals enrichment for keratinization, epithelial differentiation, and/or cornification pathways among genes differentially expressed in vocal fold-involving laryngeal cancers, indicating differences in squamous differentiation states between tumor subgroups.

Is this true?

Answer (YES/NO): NO